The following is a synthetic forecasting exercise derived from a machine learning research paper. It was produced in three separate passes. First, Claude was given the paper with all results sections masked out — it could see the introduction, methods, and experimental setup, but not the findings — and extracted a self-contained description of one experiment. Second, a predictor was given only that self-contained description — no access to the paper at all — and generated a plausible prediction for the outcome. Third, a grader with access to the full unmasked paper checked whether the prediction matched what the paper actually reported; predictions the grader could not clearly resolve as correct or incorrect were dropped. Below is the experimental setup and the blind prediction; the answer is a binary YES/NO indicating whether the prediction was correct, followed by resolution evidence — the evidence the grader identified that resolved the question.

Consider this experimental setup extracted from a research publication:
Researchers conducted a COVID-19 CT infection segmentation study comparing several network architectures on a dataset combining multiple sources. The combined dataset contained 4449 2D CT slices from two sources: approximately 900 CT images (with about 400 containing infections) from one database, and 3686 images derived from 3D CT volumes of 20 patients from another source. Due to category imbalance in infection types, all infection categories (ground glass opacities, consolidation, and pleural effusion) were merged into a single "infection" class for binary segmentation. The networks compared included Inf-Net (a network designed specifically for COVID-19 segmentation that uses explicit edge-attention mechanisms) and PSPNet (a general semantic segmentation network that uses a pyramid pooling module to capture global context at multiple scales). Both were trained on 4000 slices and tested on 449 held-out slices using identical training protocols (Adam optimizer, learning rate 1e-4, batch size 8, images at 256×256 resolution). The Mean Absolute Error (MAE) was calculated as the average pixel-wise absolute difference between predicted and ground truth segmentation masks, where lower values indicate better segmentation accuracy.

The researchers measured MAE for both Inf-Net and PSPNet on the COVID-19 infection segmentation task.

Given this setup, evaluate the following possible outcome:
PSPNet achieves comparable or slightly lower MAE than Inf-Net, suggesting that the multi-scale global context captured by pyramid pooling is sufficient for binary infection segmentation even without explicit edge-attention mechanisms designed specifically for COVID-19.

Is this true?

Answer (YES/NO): NO